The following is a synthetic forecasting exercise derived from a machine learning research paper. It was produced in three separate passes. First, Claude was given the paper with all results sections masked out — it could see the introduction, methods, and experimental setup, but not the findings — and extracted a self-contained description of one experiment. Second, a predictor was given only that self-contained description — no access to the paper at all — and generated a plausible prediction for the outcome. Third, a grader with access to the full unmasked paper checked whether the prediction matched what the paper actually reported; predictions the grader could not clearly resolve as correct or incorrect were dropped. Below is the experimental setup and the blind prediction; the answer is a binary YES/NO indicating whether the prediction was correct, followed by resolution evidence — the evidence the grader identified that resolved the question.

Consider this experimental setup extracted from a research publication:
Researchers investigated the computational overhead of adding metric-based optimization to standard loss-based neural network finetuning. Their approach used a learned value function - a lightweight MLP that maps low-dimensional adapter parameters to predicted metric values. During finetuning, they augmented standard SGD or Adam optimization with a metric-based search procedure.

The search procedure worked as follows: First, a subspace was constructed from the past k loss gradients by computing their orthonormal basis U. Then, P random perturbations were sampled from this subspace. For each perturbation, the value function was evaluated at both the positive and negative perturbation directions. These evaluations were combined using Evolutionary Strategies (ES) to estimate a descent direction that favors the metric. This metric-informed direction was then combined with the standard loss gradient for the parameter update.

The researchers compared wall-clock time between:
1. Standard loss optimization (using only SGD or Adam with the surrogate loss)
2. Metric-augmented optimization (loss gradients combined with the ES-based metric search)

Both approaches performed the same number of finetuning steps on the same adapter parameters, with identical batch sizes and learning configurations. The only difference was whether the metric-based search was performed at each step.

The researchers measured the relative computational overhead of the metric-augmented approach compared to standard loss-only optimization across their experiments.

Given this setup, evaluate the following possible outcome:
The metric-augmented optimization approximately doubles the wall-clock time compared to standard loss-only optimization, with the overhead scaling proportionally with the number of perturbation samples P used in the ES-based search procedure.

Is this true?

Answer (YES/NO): NO